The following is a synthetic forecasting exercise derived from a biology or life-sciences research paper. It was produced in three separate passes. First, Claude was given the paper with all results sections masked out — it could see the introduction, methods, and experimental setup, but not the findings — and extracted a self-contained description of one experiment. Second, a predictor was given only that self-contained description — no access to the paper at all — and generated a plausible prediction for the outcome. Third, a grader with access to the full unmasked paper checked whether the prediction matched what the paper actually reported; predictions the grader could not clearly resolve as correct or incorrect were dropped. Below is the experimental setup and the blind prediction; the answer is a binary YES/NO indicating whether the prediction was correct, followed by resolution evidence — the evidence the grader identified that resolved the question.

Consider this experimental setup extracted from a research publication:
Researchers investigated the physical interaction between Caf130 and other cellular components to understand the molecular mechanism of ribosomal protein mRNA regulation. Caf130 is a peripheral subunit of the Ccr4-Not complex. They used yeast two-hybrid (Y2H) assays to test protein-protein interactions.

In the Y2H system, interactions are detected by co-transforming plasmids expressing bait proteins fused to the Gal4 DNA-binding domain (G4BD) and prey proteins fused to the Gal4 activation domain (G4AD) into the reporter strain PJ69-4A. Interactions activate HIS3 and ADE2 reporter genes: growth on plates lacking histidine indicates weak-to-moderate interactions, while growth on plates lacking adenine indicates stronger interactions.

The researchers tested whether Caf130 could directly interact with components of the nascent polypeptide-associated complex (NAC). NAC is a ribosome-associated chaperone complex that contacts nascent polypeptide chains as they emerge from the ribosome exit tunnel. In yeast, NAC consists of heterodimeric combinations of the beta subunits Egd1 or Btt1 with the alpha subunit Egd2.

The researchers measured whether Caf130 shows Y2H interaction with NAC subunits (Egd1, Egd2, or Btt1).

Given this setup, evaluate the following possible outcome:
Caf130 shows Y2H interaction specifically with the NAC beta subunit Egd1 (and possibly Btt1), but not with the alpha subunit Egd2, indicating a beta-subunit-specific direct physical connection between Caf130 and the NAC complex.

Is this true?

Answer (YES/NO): NO